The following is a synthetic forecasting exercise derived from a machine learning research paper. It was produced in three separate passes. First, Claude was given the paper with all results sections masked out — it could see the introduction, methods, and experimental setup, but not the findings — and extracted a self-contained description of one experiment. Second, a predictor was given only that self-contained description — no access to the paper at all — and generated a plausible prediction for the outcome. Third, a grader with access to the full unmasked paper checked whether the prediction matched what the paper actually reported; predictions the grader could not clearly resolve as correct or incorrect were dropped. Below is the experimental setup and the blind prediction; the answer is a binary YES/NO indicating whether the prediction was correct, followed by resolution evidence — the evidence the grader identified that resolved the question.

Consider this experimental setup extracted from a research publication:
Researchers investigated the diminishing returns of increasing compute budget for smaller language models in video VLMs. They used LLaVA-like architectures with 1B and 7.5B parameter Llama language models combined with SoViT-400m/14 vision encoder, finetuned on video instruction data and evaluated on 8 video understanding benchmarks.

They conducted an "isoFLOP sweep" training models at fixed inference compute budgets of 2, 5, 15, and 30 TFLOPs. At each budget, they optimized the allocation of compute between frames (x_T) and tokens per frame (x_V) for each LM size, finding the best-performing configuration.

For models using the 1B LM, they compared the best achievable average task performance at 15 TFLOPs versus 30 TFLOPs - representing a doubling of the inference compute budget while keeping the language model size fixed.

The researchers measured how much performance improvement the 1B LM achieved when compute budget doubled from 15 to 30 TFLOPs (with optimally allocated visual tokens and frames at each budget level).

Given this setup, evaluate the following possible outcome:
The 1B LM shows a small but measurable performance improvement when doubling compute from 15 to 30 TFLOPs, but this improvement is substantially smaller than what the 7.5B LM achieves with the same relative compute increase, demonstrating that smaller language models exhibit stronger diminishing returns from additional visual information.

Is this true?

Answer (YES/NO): YES